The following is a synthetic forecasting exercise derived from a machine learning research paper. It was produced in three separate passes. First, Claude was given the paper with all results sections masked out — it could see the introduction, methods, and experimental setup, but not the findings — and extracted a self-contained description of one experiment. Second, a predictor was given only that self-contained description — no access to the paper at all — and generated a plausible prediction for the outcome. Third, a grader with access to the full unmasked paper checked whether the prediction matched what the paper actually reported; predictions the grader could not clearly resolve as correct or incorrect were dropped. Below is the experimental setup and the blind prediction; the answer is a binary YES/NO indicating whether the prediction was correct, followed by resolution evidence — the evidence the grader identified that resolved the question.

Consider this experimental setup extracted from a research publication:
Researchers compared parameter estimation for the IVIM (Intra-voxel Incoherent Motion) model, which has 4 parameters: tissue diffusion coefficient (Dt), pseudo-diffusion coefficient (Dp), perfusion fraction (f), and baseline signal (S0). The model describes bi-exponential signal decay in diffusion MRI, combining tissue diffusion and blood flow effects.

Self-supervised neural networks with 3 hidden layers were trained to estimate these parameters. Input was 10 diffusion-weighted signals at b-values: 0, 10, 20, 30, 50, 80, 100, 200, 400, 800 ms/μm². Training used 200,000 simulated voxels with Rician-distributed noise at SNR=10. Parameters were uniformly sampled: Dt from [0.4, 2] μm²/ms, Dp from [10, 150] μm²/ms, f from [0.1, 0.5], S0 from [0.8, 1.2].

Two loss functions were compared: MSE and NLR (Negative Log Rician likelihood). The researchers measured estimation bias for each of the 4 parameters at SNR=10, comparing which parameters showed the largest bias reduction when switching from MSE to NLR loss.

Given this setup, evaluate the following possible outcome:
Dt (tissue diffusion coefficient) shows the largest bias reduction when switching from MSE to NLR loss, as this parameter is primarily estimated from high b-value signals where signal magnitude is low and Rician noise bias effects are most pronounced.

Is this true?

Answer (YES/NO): YES